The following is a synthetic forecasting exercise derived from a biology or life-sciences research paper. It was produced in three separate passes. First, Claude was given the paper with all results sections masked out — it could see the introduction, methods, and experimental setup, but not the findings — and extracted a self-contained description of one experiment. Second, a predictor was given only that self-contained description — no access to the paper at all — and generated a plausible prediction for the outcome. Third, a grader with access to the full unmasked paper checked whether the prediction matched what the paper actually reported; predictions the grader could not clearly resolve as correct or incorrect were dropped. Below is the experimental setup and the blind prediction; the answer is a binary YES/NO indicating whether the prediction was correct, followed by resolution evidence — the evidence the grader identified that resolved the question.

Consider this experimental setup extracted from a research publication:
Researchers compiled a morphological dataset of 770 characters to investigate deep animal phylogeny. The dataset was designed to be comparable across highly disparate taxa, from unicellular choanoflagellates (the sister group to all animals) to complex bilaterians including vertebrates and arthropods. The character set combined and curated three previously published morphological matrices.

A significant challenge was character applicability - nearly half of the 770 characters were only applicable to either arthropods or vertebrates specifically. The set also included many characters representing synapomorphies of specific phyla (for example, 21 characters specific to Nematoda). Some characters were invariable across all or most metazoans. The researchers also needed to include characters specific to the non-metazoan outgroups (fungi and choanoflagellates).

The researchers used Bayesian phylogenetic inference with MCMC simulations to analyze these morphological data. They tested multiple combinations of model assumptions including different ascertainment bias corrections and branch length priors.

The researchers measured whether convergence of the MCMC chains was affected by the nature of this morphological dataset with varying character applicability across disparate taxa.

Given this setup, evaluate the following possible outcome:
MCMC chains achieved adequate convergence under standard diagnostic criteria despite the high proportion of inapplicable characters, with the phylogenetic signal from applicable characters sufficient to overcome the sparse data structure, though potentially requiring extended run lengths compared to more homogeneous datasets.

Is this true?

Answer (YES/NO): YES